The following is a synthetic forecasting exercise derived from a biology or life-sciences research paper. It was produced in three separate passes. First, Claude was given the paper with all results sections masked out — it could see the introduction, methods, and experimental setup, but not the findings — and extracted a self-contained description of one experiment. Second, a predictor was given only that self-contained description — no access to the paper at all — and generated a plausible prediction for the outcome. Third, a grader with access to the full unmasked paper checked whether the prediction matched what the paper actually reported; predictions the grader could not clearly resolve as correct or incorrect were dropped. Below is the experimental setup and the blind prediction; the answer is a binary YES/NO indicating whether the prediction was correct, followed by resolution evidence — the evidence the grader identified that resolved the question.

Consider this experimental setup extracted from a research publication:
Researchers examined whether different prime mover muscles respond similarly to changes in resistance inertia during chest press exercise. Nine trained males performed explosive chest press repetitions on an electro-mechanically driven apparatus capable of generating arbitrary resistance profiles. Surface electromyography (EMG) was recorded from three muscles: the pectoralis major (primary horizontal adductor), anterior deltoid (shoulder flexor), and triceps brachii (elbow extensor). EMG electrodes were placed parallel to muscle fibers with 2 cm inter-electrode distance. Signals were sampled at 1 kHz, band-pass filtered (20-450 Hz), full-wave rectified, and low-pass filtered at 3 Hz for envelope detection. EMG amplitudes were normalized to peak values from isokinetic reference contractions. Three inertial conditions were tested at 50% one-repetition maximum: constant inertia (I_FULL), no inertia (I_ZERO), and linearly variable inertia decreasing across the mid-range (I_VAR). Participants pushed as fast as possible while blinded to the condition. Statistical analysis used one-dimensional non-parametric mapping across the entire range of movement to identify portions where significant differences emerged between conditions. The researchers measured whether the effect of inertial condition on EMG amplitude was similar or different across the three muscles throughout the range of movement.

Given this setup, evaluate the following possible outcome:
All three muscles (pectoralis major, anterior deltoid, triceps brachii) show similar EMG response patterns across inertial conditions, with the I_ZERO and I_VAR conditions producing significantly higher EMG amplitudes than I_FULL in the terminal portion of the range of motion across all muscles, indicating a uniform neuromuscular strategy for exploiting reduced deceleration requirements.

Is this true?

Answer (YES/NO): NO